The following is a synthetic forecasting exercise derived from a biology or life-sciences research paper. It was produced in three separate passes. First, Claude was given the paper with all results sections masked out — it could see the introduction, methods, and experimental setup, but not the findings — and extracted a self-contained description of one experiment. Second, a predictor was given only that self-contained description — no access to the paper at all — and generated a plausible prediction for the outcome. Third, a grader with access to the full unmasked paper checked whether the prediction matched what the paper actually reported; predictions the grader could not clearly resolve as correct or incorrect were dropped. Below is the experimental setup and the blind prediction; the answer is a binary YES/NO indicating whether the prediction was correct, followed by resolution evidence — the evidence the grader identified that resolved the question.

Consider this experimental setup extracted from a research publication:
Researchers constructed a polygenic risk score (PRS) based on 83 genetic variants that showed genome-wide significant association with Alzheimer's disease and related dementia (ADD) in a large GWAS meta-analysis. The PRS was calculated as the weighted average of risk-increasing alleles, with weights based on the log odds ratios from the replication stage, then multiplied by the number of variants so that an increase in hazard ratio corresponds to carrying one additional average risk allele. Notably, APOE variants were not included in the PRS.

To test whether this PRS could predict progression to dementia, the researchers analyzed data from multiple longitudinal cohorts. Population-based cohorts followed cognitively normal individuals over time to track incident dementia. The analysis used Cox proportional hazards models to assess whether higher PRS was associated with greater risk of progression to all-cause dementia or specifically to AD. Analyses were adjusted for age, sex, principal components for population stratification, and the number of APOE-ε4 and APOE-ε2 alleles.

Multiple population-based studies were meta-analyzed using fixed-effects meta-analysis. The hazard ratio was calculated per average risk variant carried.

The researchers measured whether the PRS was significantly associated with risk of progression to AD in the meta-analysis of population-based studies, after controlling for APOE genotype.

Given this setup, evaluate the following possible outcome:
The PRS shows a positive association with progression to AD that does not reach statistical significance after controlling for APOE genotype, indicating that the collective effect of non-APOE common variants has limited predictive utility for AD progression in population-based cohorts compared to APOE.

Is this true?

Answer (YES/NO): NO